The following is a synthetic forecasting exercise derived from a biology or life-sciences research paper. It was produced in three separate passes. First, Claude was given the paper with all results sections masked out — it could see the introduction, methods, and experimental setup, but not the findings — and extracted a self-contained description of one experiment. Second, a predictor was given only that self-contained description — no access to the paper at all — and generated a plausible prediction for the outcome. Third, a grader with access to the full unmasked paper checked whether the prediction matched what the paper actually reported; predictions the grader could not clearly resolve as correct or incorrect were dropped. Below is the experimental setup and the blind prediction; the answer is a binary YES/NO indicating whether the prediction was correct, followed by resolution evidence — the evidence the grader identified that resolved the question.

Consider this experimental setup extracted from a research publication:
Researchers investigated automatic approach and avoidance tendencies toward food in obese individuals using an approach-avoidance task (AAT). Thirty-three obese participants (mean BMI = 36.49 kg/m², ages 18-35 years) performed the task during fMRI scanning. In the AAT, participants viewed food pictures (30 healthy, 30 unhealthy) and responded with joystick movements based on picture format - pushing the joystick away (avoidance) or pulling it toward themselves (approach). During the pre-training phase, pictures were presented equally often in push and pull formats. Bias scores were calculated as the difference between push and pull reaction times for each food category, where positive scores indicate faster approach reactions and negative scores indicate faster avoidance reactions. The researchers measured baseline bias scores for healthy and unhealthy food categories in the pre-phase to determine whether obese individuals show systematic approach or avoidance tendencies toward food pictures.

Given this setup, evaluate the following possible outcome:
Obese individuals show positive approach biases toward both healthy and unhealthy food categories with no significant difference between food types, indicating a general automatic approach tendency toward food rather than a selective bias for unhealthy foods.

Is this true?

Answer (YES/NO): YES